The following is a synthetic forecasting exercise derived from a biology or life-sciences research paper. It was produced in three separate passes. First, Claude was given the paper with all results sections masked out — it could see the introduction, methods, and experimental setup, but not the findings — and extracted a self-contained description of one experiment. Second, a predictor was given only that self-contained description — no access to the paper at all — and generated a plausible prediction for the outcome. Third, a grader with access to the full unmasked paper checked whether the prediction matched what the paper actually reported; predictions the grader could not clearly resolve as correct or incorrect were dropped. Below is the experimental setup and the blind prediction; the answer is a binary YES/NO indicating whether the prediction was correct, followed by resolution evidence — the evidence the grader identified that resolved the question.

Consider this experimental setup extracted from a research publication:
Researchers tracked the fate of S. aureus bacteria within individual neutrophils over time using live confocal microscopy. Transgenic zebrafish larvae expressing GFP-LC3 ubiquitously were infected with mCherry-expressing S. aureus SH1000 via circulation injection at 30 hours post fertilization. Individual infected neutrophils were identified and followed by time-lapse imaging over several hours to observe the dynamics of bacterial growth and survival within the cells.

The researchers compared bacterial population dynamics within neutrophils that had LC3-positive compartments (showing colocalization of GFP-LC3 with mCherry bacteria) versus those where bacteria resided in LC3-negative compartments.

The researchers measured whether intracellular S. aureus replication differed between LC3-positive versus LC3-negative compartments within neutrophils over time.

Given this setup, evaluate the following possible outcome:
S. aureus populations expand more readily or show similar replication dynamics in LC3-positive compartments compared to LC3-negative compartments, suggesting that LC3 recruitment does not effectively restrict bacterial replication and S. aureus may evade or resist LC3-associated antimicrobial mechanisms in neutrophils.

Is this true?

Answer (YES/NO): YES